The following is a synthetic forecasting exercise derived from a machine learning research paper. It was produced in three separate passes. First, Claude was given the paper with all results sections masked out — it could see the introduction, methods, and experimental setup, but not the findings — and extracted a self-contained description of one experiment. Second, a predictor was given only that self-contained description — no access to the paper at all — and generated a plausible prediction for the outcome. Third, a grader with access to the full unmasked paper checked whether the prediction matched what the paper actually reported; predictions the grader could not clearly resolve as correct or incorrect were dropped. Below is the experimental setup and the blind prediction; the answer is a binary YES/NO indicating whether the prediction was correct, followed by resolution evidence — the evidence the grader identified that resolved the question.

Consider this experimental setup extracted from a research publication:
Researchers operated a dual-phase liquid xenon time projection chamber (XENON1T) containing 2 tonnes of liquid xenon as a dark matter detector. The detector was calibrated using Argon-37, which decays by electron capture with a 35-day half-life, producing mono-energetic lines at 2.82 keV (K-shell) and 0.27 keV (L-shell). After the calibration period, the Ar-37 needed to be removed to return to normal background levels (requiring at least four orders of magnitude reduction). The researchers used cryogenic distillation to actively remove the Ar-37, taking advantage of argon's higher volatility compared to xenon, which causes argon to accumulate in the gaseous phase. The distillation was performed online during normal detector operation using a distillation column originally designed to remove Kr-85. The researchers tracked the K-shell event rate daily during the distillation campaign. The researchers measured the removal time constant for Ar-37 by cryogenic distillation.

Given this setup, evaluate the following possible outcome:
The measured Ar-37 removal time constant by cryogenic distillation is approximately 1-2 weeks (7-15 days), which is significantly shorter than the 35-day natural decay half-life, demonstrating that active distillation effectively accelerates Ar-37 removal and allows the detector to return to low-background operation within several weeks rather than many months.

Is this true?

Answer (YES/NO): NO